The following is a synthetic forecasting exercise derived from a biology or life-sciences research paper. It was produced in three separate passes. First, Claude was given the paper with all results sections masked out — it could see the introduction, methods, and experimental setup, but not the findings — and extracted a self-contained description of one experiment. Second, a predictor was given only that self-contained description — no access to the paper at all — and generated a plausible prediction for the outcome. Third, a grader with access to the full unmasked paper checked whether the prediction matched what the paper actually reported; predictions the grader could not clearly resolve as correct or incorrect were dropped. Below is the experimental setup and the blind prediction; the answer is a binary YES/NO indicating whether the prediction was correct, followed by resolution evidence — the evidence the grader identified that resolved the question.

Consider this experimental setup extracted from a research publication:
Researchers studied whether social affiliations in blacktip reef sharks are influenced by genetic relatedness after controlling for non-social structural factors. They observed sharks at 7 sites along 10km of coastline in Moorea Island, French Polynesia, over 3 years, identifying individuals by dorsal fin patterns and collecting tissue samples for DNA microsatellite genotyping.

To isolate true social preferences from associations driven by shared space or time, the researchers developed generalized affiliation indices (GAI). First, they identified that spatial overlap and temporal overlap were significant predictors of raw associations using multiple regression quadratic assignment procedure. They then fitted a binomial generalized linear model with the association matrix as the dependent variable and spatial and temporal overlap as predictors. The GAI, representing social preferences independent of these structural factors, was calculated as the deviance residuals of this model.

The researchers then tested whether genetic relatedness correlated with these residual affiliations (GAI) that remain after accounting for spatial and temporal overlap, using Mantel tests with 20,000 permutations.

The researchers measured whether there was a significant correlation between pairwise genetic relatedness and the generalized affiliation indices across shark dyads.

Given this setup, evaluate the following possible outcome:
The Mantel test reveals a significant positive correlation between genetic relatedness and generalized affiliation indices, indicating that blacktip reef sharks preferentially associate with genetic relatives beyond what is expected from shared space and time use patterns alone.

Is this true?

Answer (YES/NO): NO